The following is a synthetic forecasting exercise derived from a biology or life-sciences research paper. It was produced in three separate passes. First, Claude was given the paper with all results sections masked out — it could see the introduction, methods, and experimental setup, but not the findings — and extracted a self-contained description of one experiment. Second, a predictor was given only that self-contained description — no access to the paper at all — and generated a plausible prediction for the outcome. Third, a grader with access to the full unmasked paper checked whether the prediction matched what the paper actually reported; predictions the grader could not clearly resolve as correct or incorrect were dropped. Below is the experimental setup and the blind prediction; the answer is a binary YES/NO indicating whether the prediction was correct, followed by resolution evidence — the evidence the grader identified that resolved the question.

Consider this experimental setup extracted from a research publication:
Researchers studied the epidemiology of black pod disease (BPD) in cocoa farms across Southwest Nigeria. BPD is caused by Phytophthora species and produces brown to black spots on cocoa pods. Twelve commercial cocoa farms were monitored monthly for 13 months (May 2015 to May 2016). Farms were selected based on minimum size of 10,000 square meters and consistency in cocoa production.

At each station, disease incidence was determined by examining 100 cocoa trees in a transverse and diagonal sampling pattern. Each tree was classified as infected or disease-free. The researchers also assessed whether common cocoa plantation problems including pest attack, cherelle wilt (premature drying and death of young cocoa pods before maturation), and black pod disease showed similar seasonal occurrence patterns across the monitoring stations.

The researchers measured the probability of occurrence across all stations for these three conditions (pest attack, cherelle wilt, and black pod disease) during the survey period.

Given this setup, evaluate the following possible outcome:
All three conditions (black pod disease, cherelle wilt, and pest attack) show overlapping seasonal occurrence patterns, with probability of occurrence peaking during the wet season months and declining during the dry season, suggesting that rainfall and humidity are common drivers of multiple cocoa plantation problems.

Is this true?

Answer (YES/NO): NO